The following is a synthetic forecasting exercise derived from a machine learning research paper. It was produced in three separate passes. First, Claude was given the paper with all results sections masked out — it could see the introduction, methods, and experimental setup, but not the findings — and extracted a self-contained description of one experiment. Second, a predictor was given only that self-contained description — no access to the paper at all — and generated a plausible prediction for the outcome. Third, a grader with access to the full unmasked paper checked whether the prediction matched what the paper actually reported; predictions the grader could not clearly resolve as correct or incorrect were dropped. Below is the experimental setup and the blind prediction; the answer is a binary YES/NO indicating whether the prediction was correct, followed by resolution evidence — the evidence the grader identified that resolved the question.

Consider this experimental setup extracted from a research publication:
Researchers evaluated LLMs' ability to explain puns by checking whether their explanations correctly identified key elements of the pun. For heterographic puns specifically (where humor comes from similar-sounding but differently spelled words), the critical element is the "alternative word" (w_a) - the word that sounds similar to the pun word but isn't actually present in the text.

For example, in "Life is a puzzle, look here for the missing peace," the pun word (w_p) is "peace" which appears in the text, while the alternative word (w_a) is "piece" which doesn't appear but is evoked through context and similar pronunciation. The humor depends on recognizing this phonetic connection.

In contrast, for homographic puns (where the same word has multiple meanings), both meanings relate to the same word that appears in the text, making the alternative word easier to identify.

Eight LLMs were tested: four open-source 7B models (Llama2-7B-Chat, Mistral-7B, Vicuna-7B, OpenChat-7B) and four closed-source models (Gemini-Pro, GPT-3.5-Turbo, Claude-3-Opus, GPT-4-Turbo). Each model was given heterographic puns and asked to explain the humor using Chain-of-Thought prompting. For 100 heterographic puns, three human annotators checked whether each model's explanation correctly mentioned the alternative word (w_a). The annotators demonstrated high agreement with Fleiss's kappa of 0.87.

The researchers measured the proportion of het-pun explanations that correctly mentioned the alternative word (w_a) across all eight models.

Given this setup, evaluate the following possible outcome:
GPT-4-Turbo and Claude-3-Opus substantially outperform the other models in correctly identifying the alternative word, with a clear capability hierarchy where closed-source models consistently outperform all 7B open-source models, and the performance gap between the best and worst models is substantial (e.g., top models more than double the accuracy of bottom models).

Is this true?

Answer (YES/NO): NO